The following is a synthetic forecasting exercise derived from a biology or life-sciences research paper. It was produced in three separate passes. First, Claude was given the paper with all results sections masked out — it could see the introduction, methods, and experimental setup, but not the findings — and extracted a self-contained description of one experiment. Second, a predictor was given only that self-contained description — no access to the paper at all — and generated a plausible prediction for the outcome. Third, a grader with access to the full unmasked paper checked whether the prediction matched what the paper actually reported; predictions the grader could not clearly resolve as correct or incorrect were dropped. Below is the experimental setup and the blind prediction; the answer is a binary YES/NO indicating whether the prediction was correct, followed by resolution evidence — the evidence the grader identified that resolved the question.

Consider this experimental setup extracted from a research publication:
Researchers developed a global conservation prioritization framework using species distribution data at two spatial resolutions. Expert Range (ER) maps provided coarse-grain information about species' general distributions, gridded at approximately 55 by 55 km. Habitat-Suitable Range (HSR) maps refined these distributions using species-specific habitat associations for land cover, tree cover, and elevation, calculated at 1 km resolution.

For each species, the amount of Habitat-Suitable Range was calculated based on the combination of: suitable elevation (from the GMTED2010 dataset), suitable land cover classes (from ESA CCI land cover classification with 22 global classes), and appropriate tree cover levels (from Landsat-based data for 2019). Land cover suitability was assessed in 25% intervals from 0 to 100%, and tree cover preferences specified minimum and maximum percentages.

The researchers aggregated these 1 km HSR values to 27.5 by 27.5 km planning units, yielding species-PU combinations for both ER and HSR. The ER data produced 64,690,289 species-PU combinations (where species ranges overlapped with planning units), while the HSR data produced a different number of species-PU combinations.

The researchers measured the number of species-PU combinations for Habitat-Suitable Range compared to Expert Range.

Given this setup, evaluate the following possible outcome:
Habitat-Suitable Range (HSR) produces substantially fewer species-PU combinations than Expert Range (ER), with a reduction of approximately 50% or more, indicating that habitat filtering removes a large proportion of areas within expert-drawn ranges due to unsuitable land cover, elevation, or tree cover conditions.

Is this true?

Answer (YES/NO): NO